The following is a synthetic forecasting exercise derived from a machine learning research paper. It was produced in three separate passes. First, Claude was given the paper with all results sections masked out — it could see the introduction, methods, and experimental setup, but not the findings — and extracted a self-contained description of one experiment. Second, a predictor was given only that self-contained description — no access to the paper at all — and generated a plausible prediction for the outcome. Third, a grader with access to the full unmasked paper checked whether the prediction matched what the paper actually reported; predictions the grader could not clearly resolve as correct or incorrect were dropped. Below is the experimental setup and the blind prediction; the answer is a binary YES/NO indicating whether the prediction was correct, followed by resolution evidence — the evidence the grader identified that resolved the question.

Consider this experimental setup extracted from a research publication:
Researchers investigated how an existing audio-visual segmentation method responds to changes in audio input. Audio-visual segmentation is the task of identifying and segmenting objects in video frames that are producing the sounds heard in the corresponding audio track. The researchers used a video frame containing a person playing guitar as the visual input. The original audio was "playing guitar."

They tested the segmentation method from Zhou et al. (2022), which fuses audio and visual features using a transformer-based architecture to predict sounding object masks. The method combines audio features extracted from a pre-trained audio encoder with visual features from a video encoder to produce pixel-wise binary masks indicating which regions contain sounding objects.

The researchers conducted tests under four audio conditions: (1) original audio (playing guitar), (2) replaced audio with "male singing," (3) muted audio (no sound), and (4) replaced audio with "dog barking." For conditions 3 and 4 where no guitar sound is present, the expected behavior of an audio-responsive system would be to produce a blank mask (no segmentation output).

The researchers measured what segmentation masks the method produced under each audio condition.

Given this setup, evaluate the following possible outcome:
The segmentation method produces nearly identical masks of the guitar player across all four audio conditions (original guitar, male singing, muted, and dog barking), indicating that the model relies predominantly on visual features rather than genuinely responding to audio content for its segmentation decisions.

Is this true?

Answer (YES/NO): YES